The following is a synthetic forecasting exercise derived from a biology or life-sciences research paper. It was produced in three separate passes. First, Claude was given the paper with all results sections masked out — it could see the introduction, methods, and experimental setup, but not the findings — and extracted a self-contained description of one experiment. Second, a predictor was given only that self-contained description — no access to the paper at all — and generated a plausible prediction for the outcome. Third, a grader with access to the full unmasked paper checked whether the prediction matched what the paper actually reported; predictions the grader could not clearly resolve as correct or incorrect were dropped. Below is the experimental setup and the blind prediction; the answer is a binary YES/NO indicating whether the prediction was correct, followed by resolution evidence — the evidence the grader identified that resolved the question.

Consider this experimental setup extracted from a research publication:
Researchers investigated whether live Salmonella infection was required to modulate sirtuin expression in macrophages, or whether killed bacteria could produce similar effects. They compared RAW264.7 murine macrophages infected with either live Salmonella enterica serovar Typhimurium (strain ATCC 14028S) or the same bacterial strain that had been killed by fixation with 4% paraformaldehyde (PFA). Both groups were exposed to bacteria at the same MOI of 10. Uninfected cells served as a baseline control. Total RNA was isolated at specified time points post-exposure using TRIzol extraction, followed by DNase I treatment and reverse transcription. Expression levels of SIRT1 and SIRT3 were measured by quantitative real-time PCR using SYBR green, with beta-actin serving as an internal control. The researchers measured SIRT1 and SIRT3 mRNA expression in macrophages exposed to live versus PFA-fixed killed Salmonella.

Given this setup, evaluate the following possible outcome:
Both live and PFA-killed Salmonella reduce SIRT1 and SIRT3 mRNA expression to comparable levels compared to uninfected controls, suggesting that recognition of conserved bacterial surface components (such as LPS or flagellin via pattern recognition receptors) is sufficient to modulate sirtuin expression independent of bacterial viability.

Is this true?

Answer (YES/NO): NO